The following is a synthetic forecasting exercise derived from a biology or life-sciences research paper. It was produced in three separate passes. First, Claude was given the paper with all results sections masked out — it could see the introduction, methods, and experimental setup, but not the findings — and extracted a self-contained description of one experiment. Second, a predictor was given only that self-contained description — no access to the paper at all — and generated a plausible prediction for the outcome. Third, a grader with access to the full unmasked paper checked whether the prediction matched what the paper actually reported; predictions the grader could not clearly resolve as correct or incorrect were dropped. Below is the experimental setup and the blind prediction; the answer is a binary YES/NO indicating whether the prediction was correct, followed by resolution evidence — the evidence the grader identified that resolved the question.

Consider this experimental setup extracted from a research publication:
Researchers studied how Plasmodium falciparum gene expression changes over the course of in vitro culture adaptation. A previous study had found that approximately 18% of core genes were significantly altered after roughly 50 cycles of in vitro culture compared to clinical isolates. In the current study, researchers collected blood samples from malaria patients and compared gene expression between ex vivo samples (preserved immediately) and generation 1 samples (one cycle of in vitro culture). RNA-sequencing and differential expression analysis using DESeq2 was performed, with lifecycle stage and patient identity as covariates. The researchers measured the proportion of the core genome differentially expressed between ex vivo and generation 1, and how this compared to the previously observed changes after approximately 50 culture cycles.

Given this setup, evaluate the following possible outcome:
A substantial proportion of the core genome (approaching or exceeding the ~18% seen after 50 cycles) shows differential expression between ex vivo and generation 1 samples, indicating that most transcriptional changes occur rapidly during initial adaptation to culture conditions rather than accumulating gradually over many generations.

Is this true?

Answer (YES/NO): YES